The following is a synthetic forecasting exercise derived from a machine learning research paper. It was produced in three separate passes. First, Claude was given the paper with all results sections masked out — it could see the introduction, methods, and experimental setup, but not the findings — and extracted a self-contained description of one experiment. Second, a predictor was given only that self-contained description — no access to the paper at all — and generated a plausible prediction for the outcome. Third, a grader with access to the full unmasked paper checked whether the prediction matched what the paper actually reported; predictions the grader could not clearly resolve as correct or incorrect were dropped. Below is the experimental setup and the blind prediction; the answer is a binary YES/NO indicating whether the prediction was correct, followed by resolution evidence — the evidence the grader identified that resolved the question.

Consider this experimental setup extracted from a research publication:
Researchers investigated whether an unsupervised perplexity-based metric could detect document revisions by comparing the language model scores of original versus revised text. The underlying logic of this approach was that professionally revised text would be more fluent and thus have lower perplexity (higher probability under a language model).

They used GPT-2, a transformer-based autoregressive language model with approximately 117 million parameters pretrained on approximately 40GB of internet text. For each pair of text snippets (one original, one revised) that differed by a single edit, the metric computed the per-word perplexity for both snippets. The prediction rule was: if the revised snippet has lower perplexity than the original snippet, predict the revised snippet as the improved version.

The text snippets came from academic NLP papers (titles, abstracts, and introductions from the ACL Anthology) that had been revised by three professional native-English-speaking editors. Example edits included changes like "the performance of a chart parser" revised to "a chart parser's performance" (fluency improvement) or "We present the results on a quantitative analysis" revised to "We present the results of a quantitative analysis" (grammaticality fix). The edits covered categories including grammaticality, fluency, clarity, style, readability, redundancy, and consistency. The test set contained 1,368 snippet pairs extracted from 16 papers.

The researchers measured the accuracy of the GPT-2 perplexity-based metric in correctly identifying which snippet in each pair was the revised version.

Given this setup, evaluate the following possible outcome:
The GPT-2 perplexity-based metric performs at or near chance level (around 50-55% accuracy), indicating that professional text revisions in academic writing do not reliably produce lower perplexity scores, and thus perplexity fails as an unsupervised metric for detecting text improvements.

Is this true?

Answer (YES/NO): NO